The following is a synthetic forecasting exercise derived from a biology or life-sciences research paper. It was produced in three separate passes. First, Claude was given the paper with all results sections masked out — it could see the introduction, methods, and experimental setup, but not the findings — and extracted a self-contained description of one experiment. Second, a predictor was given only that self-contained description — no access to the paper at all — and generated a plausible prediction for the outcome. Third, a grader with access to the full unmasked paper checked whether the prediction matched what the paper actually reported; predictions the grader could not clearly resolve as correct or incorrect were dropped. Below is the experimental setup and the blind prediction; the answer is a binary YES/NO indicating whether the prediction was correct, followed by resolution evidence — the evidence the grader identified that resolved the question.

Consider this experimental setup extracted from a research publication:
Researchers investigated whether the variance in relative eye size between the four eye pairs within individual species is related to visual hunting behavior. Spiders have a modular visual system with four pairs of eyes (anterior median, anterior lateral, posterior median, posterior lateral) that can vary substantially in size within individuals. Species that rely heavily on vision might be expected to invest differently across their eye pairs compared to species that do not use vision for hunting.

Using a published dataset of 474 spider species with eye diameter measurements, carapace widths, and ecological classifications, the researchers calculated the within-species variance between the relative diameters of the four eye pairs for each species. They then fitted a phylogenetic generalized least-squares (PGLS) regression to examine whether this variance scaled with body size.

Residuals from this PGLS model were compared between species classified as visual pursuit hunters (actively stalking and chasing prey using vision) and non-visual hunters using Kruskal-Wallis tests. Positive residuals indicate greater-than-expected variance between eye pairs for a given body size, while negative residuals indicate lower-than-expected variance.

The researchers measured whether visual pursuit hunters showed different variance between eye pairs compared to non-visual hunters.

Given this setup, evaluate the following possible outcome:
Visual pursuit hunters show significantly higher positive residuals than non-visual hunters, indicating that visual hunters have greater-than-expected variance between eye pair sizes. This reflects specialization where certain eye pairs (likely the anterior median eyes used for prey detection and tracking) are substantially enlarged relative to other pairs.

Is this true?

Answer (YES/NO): YES